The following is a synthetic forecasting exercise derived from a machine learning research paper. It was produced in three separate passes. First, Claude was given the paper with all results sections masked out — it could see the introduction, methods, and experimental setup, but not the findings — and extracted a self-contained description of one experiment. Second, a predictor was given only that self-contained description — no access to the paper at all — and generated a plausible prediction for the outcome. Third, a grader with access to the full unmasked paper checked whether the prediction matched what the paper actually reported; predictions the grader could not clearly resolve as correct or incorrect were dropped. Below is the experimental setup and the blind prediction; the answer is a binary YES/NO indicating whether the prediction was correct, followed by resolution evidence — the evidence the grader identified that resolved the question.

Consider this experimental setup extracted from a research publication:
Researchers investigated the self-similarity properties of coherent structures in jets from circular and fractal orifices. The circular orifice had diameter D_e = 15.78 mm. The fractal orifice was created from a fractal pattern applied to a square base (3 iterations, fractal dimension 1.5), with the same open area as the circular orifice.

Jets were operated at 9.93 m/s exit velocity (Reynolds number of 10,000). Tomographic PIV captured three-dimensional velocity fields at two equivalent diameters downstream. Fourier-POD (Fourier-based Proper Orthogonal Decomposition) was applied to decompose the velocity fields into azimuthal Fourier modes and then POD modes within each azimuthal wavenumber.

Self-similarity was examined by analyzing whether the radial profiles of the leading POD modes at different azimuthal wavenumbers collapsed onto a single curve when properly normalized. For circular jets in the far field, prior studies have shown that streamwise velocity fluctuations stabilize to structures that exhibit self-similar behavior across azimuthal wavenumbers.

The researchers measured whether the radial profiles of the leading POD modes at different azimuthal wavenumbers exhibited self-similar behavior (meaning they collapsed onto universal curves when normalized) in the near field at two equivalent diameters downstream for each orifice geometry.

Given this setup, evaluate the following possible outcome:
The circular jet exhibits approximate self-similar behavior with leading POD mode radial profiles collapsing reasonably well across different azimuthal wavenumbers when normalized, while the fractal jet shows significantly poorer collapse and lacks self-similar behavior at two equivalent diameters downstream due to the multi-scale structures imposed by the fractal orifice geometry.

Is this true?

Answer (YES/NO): NO